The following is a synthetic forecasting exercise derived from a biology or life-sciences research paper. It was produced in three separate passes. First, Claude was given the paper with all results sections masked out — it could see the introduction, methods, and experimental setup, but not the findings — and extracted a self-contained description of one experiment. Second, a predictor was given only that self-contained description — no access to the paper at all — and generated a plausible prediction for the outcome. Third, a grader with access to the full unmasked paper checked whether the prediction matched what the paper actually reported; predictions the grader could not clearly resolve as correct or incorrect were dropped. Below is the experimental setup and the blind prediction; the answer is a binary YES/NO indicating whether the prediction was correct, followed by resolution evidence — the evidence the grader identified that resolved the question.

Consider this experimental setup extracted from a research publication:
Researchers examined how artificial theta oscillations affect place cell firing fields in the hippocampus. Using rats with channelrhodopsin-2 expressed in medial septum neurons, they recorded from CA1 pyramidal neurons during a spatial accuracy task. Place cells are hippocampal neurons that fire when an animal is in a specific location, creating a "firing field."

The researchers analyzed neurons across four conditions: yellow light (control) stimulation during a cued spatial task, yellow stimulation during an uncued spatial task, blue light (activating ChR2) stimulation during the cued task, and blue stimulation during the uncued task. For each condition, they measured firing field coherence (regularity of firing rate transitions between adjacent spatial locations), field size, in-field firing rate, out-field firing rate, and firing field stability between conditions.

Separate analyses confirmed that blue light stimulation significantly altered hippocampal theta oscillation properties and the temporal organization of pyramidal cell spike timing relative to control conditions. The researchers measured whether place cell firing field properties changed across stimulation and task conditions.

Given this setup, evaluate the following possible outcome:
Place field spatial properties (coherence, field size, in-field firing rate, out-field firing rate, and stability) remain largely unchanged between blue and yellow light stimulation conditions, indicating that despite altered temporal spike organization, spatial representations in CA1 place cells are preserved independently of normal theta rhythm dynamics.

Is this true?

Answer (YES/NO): YES